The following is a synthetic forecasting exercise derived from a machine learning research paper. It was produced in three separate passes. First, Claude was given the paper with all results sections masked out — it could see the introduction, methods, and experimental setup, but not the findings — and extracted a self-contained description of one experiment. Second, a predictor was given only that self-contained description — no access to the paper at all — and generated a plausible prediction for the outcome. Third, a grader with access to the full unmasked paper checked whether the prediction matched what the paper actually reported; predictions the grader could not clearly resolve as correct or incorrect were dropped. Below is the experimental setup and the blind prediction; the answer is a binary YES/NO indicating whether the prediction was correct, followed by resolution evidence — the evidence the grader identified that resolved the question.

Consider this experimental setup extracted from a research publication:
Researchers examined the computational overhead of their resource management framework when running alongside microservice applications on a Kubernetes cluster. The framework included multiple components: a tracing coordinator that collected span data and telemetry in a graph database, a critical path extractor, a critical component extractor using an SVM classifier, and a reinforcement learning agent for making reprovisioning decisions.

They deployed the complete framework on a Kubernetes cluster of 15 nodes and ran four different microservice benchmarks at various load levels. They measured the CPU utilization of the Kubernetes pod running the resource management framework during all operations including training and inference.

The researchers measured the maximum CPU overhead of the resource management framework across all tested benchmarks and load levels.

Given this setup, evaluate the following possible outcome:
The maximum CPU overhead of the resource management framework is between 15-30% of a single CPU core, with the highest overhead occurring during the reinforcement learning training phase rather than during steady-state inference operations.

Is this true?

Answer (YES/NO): NO